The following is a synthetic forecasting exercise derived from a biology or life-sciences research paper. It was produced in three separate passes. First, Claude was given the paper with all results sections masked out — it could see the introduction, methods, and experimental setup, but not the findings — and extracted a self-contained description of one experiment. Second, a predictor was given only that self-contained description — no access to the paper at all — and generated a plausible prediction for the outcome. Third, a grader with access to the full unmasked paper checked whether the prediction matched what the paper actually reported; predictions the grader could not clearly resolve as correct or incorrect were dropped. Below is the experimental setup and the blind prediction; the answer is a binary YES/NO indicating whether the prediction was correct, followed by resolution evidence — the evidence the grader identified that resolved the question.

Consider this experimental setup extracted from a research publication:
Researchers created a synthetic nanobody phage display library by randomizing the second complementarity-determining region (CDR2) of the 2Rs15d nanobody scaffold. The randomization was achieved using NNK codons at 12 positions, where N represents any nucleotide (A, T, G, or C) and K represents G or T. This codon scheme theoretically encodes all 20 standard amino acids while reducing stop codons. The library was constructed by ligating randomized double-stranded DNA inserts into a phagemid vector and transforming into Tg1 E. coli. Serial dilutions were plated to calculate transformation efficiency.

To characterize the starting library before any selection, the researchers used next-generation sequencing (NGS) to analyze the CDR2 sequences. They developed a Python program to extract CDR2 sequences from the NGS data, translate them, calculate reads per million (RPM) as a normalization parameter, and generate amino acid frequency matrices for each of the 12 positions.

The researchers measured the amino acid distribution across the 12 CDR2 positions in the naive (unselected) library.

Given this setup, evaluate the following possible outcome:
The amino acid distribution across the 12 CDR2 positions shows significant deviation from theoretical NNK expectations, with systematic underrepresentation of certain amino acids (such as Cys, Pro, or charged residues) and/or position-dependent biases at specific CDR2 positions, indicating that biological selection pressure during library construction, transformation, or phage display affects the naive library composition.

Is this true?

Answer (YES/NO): NO